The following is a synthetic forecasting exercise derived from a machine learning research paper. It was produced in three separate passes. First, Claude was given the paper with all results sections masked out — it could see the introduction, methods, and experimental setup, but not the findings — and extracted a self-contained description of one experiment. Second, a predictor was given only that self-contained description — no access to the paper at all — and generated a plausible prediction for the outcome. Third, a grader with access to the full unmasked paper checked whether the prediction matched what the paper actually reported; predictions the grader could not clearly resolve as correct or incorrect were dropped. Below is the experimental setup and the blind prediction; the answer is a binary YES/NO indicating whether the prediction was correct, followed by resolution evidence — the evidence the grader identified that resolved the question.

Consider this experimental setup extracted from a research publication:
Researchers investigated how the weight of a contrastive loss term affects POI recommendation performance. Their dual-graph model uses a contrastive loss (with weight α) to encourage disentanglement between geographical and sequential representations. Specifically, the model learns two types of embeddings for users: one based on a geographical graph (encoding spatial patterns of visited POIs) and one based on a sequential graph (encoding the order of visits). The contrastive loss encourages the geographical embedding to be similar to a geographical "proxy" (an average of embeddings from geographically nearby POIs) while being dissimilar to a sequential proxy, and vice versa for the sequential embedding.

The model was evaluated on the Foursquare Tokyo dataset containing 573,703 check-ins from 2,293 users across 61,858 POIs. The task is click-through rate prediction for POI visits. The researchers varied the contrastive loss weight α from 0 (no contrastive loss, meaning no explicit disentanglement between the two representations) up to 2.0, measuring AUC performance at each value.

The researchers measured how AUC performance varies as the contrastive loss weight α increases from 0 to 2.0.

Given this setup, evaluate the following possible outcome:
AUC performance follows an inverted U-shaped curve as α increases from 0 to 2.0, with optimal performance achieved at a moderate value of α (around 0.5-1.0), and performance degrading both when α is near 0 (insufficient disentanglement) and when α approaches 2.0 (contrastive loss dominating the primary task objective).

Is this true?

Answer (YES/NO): YES